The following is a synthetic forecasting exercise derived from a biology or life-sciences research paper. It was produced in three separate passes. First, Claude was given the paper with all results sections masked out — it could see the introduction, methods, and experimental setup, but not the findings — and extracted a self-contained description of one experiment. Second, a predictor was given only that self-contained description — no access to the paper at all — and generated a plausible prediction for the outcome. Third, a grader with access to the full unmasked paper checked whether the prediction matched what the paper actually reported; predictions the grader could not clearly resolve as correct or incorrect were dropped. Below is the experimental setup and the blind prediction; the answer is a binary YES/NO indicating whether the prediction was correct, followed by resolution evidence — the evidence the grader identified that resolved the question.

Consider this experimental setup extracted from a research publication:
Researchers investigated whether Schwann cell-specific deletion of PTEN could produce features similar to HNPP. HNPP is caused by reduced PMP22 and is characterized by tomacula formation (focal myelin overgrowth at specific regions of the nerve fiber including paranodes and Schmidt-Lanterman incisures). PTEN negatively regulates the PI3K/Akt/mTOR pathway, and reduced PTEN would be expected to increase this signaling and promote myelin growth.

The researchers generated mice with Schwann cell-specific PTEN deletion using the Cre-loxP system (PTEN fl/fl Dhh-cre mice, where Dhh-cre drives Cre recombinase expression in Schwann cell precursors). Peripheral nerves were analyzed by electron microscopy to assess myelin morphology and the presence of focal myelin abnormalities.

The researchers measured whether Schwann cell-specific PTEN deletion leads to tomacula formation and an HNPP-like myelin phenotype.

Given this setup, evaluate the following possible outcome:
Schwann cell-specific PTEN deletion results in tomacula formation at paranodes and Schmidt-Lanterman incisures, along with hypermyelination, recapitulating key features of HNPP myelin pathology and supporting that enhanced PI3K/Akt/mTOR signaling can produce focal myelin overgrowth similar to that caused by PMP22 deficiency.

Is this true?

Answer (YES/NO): YES